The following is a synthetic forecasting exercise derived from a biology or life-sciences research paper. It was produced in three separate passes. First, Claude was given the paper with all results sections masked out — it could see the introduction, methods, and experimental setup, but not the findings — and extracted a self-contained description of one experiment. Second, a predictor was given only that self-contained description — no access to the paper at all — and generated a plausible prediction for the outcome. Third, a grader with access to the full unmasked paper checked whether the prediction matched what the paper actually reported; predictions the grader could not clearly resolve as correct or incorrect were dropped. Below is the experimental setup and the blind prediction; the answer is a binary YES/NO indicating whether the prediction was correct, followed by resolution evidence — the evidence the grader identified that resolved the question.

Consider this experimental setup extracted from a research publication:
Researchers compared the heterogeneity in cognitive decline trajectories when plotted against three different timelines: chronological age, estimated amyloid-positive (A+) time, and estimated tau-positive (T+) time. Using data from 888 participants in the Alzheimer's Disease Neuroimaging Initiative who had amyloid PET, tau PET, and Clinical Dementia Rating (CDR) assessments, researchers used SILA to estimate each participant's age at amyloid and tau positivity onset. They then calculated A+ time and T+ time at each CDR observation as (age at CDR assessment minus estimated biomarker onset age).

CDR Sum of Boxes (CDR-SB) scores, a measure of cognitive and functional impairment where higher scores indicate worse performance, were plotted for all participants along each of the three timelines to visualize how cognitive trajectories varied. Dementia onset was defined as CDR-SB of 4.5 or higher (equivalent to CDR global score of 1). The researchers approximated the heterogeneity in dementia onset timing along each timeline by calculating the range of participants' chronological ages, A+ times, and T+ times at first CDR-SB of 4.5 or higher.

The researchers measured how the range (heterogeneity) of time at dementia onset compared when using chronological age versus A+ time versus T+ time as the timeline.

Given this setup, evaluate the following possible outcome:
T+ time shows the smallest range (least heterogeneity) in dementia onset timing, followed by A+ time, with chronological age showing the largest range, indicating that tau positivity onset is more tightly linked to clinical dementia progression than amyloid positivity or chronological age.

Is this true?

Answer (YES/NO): YES